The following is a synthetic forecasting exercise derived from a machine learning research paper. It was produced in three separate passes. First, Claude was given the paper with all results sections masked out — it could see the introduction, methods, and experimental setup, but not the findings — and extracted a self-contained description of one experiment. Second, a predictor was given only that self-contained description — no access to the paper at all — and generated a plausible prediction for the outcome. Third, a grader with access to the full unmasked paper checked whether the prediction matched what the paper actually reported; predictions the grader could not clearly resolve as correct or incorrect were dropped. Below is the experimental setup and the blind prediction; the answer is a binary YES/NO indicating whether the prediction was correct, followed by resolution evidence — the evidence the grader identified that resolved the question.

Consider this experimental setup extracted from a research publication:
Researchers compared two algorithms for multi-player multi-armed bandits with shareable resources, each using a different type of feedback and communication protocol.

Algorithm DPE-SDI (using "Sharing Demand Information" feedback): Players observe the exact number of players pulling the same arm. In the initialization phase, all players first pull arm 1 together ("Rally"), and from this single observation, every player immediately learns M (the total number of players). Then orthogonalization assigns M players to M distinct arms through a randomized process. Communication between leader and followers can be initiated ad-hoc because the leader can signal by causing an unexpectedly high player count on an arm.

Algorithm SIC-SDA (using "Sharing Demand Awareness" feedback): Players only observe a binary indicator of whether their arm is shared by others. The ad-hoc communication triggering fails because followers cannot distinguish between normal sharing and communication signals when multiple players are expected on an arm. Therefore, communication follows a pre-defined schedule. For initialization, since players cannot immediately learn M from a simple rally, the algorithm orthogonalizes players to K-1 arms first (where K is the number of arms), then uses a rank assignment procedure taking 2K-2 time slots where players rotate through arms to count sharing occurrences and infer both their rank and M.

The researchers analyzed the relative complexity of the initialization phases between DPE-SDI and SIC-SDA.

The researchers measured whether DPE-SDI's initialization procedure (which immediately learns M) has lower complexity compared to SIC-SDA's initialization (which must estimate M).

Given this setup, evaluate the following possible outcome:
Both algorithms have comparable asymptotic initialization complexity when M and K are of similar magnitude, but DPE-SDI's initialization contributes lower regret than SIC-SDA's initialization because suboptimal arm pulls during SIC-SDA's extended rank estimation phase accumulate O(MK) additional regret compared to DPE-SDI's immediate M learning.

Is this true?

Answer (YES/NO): NO